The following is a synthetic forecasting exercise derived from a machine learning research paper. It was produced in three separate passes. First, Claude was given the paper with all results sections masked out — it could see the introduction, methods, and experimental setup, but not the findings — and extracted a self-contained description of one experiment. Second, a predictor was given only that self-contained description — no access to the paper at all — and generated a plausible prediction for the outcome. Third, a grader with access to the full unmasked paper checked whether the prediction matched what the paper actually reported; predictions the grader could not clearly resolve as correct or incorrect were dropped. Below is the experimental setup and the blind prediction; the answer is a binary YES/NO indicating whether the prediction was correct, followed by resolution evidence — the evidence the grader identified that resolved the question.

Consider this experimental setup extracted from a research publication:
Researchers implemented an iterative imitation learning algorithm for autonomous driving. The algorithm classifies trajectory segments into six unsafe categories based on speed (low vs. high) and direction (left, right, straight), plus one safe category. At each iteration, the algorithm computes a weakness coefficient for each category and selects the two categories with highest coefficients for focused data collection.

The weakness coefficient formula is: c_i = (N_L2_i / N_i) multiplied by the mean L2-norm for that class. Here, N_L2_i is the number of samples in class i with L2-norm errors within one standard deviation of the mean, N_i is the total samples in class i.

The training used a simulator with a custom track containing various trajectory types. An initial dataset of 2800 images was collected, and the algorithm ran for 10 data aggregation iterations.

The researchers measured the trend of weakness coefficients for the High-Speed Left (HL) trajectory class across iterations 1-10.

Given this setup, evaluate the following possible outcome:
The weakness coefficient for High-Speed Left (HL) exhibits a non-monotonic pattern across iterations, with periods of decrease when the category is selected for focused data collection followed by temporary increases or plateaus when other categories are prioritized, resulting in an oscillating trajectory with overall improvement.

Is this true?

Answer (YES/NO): NO